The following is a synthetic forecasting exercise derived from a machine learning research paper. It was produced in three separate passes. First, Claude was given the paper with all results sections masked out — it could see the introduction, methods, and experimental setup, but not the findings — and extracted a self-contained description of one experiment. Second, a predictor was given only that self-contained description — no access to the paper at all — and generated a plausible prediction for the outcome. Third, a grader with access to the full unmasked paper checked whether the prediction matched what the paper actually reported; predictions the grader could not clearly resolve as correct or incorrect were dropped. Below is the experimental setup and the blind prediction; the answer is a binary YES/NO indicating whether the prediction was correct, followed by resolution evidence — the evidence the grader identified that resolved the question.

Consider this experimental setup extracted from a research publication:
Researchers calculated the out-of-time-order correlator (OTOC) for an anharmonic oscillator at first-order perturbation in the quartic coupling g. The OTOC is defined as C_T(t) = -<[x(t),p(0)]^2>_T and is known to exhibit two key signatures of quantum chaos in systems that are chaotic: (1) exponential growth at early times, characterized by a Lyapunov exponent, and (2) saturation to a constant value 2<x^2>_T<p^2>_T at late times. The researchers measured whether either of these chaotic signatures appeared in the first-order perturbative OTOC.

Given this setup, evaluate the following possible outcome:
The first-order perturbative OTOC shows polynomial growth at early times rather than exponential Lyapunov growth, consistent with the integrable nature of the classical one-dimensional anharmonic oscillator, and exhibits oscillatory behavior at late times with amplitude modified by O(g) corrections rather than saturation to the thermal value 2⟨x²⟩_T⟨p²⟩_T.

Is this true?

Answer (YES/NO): NO